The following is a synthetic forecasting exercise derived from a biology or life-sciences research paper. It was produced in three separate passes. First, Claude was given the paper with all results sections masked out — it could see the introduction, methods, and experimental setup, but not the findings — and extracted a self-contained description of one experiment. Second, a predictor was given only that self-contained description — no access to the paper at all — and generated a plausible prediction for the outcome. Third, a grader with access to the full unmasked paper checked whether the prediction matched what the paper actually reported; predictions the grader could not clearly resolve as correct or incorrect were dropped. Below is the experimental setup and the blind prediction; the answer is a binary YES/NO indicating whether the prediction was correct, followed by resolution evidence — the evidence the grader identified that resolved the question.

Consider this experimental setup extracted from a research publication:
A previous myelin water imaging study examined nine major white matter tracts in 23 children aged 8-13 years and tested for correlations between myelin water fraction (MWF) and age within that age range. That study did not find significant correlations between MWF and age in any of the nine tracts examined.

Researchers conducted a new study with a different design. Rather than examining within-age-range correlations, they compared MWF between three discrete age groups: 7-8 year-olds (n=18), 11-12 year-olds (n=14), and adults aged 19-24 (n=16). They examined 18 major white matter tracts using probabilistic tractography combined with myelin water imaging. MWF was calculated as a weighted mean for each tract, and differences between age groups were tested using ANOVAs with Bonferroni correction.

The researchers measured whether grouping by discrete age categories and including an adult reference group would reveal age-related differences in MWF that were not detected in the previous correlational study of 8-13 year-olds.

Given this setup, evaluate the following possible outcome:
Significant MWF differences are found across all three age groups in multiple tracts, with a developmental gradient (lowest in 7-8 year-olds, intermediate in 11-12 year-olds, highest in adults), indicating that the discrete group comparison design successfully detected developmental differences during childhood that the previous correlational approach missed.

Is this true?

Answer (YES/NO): NO